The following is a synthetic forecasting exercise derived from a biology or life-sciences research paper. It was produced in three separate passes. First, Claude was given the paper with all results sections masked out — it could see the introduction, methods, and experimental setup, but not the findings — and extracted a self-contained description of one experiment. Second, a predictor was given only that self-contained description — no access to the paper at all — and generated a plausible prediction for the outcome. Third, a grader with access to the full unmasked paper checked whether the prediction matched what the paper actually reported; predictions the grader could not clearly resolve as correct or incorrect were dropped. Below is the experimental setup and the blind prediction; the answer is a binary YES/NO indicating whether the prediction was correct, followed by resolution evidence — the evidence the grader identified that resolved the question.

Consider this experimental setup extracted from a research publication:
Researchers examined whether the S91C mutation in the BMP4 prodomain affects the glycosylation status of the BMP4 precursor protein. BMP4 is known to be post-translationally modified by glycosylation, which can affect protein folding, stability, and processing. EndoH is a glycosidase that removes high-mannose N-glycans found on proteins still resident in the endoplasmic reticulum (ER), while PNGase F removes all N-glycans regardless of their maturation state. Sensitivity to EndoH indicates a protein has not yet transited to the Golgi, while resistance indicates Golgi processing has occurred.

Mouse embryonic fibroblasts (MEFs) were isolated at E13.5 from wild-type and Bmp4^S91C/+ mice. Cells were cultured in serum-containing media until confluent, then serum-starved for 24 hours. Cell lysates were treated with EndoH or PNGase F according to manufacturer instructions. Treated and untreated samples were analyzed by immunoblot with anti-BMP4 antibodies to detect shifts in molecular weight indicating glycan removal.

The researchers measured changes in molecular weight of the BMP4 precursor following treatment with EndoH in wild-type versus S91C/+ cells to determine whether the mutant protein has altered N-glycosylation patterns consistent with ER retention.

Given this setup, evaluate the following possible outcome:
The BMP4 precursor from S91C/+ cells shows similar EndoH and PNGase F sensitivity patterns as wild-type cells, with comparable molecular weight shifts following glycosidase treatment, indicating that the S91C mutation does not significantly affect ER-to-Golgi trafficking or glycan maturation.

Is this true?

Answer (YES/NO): YES